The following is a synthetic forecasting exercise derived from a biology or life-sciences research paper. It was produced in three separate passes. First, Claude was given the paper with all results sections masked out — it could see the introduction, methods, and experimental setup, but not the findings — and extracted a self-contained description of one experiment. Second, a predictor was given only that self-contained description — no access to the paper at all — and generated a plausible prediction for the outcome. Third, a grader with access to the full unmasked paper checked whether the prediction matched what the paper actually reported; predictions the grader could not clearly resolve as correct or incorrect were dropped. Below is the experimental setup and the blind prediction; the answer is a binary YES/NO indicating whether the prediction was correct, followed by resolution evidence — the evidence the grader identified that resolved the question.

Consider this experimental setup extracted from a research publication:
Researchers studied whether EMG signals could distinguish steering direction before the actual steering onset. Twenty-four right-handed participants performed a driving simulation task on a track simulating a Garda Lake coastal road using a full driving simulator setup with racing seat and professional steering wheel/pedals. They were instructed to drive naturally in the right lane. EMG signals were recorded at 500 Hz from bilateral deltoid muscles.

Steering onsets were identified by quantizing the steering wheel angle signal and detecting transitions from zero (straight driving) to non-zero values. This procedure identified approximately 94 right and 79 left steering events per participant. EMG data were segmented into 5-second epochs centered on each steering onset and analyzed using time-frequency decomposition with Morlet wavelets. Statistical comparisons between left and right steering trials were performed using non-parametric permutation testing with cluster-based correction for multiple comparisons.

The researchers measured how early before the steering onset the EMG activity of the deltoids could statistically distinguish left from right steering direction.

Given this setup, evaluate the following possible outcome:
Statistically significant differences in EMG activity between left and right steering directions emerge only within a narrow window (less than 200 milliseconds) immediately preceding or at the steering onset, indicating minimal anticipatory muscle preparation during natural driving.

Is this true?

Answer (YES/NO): NO